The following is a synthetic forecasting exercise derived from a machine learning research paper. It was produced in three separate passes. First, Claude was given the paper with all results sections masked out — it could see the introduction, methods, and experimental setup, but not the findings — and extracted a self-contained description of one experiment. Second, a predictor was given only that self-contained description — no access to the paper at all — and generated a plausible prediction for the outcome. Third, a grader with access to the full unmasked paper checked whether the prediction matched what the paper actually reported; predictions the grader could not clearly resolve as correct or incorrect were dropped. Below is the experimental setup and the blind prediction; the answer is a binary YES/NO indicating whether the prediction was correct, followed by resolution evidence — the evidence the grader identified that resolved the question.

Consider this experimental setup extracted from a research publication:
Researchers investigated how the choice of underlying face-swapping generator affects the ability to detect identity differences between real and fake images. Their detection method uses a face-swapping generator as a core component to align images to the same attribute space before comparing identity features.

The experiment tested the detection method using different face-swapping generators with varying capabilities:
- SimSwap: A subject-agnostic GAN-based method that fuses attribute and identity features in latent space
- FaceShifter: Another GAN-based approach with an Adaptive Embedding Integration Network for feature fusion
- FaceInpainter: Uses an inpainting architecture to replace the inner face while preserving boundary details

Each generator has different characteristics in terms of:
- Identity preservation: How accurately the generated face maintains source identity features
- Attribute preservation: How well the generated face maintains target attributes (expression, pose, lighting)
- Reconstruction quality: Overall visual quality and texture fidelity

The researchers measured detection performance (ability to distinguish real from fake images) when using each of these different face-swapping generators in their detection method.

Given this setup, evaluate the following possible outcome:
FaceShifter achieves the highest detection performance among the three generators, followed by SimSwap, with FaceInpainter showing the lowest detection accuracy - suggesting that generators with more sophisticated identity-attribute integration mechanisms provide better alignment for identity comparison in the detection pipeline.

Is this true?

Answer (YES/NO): NO